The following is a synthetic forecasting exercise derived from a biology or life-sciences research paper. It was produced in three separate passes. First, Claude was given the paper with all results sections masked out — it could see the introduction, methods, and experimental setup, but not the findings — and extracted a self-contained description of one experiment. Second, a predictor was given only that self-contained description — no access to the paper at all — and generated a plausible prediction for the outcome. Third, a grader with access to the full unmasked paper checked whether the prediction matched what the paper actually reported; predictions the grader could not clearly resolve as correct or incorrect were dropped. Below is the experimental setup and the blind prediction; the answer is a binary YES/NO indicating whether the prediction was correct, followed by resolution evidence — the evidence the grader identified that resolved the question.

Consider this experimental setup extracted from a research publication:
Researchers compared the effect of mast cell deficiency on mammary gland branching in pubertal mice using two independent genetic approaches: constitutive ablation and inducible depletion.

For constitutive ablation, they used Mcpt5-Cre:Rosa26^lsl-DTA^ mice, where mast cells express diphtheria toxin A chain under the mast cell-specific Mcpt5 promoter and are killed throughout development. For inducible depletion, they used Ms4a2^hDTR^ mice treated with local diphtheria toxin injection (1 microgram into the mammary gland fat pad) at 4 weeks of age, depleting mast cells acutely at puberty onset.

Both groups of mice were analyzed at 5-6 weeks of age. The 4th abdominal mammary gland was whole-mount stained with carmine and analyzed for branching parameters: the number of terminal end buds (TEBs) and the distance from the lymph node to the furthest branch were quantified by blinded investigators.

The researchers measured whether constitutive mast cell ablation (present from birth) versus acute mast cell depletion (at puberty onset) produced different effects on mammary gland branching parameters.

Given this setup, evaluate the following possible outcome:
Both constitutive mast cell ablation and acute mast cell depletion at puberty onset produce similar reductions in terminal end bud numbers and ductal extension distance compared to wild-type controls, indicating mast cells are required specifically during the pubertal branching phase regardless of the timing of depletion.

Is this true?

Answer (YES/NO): NO